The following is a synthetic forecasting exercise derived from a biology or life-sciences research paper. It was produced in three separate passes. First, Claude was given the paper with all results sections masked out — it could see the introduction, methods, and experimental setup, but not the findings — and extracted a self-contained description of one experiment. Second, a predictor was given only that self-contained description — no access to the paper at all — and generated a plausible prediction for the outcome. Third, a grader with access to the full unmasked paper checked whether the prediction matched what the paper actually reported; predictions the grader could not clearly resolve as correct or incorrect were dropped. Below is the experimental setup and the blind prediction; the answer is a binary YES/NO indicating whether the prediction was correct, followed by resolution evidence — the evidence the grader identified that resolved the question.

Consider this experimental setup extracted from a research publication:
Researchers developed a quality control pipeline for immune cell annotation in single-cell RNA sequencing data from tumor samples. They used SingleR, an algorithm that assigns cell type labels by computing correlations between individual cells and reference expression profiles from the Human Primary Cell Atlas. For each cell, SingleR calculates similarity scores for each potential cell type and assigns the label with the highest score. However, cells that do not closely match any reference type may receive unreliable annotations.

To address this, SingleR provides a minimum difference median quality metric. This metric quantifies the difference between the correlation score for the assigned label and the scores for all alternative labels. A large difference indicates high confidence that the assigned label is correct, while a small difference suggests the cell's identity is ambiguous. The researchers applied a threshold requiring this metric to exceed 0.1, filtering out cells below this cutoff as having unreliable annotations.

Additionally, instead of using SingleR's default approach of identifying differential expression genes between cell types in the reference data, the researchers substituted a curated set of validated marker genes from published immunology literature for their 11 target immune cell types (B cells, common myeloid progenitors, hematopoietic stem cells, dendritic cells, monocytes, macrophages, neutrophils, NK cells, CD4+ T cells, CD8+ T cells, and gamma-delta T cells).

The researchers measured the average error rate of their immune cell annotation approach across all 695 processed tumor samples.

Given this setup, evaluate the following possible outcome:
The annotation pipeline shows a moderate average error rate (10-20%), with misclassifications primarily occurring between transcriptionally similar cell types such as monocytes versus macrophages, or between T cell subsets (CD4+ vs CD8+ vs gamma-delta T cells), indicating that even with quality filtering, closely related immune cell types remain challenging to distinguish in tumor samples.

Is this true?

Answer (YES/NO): NO